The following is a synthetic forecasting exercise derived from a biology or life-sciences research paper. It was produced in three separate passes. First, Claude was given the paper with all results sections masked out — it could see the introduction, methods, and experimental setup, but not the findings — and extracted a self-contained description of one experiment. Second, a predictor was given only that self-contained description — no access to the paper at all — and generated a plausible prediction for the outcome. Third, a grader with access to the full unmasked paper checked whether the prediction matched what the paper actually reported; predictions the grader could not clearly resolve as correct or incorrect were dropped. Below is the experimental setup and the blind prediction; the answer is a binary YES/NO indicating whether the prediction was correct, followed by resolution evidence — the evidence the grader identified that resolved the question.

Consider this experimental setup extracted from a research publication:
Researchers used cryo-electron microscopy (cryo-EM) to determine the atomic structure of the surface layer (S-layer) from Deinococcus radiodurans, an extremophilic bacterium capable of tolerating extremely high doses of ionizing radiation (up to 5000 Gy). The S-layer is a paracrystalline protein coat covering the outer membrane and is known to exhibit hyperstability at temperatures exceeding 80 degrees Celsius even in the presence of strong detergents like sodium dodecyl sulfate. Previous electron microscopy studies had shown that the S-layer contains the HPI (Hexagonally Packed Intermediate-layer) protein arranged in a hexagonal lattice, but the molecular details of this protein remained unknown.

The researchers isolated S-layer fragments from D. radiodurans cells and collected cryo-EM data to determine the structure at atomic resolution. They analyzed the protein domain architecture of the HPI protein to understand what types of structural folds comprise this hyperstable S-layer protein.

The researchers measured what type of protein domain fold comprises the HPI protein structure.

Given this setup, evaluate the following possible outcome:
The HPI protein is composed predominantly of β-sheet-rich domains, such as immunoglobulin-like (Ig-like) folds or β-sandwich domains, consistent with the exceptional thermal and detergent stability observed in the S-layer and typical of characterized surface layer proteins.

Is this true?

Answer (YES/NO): YES